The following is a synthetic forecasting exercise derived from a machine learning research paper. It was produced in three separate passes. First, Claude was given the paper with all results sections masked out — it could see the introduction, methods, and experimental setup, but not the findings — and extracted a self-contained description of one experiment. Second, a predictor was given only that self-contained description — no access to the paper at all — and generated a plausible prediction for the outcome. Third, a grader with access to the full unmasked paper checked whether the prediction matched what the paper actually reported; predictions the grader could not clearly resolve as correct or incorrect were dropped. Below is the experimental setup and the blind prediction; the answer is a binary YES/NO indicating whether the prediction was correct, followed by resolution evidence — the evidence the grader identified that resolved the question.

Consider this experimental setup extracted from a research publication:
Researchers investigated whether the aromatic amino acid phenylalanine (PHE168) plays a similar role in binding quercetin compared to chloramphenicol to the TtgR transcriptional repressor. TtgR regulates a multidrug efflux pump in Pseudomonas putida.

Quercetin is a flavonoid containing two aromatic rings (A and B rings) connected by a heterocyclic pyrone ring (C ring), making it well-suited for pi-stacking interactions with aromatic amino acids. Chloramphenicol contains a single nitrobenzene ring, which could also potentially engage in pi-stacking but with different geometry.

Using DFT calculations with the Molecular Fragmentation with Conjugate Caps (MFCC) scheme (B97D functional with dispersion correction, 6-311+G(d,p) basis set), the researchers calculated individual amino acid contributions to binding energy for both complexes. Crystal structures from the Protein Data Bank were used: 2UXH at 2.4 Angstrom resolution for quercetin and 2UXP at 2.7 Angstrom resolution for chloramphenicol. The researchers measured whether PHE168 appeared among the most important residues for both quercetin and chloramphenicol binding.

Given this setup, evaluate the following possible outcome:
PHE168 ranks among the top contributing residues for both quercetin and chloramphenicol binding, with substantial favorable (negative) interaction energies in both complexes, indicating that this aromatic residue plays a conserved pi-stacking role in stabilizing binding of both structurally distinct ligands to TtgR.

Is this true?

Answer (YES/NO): YES